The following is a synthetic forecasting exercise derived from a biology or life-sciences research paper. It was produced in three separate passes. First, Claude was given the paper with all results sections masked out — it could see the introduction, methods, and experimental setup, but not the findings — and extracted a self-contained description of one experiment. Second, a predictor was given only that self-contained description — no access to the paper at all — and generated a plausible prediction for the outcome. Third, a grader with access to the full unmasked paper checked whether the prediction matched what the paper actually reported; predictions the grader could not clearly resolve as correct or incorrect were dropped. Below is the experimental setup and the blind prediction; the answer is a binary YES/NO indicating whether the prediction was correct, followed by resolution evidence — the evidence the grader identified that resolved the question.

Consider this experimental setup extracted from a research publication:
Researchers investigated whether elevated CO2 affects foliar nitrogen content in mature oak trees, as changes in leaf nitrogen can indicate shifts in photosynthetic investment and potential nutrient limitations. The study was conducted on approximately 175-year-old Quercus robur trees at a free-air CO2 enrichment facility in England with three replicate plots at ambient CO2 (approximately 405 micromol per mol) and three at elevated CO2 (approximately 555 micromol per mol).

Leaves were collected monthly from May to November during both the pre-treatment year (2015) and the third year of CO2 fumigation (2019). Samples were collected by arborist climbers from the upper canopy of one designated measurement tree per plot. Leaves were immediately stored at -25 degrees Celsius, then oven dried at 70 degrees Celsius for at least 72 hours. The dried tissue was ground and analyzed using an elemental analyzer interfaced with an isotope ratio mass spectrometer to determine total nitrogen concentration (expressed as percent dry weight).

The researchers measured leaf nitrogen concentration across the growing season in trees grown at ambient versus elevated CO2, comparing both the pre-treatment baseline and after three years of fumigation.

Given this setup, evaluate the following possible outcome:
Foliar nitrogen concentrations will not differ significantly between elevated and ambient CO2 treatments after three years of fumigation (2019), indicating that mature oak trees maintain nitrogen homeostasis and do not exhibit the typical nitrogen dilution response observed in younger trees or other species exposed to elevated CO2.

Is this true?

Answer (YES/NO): YES